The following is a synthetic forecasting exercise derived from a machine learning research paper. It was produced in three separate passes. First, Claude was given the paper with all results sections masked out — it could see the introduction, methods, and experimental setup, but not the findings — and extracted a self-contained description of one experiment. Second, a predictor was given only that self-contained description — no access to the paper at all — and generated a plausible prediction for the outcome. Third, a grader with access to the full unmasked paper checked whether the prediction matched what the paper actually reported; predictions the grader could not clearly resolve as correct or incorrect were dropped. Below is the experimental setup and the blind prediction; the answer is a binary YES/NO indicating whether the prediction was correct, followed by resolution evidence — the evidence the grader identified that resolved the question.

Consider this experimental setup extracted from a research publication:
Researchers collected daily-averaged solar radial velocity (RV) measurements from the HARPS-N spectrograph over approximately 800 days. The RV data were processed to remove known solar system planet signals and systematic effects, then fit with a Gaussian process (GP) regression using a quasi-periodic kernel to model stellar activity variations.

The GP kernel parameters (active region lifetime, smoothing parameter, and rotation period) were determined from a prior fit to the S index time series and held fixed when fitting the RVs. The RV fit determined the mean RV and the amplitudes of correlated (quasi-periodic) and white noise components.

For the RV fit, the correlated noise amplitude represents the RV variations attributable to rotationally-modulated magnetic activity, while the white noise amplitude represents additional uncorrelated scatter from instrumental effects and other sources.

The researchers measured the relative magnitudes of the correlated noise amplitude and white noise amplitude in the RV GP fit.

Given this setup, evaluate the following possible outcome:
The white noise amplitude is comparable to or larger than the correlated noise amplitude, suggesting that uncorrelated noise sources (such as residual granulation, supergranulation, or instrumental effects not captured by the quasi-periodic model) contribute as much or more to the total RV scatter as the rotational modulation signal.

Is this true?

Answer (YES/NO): YES